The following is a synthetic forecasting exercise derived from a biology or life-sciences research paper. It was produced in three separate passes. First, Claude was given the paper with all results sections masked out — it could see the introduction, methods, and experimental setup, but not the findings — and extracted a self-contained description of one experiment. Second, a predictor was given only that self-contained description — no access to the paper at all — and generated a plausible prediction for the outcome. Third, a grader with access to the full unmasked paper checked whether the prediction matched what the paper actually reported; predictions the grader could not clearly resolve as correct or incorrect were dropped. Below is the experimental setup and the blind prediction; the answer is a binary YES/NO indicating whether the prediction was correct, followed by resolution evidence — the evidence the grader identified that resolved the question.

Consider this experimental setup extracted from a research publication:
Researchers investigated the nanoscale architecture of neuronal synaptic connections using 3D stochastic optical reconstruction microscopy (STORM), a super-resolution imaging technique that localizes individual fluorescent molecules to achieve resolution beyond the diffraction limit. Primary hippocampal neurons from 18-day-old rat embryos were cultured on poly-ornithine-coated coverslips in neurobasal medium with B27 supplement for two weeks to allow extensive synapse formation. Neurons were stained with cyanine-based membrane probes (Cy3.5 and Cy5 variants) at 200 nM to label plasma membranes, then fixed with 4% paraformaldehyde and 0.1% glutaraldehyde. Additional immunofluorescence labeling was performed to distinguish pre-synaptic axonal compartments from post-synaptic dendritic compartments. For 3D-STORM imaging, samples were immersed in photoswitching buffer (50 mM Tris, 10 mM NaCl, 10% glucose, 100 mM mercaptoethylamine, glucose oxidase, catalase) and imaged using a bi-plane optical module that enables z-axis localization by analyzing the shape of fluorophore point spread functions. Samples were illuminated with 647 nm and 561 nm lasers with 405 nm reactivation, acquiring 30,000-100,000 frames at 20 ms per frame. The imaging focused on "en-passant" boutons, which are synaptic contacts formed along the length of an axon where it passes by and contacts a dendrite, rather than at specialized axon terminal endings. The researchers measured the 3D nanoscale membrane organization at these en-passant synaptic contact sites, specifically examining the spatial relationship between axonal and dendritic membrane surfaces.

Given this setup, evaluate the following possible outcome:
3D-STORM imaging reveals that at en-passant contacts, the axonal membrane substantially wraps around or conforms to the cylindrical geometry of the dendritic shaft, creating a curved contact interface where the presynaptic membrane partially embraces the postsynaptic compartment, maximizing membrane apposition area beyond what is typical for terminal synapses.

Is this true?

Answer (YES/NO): YES